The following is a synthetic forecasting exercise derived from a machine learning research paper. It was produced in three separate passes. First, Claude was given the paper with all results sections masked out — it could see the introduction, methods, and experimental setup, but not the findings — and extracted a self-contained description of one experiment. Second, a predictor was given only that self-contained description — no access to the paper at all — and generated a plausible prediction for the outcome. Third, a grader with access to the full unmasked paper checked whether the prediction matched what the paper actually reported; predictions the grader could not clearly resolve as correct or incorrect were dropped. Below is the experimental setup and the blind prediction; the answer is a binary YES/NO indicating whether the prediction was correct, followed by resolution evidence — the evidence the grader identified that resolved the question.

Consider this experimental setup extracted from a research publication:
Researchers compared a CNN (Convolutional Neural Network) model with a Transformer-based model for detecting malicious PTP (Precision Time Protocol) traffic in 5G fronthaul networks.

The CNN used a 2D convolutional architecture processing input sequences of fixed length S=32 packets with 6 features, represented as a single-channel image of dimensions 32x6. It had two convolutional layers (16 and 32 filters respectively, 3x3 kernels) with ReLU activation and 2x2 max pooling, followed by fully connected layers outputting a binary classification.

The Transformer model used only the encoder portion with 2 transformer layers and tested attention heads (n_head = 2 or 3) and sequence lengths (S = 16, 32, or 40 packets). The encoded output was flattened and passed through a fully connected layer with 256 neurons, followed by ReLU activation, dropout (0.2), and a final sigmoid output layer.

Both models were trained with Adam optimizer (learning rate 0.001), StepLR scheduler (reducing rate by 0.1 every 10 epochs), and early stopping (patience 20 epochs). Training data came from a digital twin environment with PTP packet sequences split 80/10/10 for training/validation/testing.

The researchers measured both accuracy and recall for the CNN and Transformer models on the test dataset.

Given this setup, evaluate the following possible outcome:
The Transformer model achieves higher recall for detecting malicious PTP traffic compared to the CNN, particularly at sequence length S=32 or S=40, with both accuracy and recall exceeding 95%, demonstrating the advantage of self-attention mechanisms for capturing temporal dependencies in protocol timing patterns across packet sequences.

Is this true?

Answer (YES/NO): YES